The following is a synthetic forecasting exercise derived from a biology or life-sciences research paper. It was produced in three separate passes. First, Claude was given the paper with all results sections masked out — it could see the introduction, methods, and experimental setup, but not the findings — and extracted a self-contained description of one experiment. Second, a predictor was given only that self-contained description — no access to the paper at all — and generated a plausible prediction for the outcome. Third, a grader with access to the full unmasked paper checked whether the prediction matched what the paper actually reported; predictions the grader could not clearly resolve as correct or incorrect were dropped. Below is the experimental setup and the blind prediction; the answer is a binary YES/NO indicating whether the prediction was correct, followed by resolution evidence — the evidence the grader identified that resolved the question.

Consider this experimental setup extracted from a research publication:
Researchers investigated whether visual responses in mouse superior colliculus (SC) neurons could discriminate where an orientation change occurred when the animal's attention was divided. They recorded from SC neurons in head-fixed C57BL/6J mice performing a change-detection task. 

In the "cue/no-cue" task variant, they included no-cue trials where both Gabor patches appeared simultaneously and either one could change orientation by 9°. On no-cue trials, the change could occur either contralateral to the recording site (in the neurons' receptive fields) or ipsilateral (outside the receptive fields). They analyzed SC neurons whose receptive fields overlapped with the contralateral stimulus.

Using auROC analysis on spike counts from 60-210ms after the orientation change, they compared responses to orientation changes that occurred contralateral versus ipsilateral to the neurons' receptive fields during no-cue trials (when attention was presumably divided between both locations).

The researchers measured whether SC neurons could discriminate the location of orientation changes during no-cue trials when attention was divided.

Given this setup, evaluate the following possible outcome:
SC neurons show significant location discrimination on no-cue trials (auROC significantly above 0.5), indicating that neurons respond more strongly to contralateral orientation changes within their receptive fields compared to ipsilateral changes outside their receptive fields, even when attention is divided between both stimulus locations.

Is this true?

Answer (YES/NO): YES